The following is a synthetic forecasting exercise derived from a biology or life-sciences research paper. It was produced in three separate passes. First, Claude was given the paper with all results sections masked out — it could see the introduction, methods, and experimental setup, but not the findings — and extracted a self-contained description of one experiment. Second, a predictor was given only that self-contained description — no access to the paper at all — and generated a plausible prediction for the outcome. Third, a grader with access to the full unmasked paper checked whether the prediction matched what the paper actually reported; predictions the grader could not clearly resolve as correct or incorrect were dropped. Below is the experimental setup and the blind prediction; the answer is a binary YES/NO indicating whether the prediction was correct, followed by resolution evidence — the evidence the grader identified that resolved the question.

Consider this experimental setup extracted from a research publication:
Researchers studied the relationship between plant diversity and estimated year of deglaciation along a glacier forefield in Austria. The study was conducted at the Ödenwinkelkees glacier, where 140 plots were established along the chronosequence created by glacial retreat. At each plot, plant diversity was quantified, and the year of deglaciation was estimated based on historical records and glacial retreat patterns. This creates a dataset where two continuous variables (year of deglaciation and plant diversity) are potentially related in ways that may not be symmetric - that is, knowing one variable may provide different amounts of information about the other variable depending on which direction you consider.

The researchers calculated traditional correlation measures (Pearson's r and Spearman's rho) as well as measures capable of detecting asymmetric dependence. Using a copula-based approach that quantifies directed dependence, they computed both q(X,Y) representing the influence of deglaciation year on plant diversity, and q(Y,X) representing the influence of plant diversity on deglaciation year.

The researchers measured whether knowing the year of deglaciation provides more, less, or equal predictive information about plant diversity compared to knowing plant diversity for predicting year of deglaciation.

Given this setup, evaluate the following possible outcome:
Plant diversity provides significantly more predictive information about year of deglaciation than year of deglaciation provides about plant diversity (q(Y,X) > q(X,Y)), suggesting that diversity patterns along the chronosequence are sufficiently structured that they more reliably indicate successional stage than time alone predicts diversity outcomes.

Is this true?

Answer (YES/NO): NO